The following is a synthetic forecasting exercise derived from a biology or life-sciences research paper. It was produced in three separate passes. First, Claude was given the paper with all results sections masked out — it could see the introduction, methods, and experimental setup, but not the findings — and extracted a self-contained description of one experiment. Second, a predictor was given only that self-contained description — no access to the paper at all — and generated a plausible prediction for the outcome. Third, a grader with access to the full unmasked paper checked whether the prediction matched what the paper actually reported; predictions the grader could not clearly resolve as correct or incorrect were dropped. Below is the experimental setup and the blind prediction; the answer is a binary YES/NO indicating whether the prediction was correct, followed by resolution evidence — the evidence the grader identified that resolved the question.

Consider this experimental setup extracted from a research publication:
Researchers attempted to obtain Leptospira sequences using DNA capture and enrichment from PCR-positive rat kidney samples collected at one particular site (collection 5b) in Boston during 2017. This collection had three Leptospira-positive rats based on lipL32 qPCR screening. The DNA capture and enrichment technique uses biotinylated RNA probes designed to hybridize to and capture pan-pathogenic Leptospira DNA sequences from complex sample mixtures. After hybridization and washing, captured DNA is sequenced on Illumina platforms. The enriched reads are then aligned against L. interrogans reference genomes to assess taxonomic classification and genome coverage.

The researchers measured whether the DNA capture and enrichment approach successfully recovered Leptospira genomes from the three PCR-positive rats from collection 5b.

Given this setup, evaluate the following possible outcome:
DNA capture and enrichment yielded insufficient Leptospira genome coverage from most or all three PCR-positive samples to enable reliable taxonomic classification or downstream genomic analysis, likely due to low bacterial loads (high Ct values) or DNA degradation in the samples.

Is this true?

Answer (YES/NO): NO